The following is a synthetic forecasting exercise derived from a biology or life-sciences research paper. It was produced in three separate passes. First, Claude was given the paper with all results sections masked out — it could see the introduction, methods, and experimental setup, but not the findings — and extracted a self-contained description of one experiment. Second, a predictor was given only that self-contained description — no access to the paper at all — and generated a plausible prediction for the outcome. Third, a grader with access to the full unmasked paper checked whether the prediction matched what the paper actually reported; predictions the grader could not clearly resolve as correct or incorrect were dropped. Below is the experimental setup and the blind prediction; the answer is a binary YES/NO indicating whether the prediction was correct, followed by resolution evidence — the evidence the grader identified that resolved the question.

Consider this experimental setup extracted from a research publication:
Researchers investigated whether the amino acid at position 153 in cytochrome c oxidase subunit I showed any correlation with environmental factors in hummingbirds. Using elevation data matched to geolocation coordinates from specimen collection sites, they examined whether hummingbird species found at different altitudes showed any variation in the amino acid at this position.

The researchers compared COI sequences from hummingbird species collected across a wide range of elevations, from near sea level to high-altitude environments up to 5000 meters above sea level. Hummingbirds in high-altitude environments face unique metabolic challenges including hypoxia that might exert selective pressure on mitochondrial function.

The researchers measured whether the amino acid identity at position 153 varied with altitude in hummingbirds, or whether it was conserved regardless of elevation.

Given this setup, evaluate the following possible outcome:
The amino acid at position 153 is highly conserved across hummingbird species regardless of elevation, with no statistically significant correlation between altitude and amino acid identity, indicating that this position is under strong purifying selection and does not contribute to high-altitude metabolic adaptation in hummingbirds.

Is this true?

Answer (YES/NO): NO